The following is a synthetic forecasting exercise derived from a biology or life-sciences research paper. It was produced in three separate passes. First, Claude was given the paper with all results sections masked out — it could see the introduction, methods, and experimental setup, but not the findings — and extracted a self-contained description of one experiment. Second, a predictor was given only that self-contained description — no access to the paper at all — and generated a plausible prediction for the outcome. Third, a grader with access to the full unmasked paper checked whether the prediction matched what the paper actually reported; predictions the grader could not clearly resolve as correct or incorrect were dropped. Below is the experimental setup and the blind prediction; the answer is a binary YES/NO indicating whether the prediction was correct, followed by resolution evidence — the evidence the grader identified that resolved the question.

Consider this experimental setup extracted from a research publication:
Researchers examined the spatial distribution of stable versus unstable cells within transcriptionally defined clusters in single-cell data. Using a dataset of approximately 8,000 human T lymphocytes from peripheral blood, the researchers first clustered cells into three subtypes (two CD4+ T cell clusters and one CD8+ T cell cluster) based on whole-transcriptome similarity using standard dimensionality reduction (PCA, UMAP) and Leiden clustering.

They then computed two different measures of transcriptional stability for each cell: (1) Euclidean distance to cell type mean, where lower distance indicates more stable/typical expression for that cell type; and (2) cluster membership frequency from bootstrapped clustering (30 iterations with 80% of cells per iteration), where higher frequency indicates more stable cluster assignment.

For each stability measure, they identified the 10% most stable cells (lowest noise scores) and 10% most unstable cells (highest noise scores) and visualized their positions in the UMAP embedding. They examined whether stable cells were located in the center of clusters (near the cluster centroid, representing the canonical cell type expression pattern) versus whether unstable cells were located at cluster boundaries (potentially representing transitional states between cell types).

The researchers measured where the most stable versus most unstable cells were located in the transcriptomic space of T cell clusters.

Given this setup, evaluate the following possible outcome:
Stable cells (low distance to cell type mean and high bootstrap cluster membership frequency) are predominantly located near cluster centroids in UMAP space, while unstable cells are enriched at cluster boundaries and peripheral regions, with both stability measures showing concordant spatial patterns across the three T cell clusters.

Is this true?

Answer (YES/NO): NO